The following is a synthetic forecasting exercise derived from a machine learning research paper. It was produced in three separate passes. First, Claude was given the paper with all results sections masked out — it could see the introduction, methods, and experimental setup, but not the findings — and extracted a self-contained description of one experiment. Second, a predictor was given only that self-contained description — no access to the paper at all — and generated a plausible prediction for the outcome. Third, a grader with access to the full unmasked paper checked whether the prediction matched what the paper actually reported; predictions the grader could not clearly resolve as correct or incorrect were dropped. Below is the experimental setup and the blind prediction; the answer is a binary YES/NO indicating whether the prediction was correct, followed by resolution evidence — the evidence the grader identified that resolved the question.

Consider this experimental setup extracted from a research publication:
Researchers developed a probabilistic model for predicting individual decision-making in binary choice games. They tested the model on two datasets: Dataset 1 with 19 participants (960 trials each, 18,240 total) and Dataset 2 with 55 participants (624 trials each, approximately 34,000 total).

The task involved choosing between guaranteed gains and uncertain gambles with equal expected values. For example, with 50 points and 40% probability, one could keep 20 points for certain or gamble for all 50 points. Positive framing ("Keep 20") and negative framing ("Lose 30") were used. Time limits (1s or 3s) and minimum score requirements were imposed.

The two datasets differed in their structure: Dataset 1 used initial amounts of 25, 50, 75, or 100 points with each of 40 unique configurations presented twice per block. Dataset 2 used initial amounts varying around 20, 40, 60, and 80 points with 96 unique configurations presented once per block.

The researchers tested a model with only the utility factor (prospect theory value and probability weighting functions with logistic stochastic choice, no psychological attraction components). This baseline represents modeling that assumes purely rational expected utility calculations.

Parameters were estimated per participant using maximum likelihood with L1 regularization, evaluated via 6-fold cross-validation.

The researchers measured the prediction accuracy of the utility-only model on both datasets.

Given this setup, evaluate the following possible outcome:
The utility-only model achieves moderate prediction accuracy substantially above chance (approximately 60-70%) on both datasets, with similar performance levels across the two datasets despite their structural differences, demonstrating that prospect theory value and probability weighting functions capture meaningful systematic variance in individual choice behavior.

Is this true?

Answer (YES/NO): NO